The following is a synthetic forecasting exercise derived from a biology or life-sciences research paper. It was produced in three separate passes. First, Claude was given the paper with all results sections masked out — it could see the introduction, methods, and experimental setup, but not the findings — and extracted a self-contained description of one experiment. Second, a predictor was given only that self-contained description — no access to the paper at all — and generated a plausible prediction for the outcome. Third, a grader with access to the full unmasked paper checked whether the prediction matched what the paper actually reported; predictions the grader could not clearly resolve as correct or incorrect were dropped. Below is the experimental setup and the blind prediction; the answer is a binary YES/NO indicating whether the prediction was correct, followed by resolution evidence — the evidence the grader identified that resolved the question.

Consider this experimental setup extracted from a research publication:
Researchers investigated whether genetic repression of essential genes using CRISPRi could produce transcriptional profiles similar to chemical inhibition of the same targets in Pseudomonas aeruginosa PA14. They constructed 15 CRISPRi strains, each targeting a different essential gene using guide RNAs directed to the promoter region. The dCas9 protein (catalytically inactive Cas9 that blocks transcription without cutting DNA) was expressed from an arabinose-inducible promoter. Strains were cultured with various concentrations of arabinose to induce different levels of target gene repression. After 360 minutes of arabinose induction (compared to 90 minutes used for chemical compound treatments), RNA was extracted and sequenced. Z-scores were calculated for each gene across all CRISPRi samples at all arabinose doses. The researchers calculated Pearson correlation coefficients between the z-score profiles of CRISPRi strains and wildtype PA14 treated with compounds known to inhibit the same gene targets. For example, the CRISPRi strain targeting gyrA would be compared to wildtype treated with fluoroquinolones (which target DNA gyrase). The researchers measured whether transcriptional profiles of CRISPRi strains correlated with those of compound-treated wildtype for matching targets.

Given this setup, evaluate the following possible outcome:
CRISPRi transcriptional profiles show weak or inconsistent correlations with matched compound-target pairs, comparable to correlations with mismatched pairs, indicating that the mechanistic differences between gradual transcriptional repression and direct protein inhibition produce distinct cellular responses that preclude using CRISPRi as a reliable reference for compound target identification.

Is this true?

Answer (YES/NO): NO